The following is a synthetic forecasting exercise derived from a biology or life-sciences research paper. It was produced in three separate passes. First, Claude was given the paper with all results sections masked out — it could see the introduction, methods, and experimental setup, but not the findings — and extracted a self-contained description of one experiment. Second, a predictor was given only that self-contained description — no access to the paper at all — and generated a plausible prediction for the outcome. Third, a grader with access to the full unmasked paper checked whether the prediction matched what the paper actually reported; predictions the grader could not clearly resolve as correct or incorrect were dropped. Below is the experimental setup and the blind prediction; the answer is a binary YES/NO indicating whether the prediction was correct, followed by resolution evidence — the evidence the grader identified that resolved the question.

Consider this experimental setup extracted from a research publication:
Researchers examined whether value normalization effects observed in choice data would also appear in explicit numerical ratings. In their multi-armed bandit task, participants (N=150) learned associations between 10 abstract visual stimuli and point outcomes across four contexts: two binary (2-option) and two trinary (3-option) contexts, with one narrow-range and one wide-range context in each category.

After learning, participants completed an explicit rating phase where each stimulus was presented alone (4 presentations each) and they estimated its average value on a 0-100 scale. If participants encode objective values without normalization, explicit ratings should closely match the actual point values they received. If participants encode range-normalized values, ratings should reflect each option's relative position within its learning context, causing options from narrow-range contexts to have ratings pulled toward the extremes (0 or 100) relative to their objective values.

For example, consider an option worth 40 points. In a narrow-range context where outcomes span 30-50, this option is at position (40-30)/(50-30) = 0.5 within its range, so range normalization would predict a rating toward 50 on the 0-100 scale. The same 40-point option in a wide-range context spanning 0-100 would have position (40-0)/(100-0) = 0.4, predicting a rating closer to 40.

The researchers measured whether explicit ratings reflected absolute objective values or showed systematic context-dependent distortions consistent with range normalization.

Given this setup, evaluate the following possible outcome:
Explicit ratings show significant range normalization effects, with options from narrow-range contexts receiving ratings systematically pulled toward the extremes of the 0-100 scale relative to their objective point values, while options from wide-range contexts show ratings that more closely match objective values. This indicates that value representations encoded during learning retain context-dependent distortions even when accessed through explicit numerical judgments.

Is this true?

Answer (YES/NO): YES